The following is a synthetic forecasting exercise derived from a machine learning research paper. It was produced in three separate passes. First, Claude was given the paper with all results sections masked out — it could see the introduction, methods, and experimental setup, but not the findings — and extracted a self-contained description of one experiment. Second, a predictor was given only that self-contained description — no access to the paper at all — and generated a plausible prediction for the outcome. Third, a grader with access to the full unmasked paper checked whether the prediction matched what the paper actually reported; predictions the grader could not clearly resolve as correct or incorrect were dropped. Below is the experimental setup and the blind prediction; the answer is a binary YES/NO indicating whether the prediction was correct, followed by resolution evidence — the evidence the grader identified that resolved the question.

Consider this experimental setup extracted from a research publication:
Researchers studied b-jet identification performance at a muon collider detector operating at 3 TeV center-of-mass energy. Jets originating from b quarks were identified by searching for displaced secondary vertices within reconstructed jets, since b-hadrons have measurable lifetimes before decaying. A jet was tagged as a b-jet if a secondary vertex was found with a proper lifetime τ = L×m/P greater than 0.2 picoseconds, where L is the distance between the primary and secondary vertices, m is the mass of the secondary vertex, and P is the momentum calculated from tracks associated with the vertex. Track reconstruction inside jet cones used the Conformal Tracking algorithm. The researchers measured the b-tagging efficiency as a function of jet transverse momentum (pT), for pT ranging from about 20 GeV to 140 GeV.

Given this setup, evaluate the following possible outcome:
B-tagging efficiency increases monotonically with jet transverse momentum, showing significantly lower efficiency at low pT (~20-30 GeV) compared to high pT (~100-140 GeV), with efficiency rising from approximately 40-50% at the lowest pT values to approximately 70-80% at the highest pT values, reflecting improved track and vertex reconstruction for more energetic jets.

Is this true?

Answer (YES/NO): YES